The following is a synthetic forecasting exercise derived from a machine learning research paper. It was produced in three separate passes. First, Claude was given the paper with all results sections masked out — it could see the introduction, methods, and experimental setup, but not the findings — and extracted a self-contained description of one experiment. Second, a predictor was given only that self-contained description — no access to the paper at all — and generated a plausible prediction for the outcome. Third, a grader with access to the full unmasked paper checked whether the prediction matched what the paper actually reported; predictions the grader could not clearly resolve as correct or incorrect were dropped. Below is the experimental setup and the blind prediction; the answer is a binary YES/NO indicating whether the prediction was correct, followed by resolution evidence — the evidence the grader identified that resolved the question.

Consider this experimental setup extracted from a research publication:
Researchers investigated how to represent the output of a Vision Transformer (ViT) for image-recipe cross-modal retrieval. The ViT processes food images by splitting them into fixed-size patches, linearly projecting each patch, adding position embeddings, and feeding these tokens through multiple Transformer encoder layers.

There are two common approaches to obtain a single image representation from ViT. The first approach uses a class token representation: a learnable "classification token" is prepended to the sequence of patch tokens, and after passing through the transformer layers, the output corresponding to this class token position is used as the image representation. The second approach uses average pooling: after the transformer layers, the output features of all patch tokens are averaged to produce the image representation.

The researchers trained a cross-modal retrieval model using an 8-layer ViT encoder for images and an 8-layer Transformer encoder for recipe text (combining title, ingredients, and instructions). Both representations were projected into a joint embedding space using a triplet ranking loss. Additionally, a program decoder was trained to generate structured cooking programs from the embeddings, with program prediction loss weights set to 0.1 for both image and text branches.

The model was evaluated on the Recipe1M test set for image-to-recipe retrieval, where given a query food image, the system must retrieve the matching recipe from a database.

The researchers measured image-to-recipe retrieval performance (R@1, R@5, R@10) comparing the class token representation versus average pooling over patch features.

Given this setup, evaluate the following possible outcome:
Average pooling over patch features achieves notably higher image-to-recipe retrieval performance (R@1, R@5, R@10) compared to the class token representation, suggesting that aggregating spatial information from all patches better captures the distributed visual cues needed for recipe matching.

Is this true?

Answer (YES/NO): YES